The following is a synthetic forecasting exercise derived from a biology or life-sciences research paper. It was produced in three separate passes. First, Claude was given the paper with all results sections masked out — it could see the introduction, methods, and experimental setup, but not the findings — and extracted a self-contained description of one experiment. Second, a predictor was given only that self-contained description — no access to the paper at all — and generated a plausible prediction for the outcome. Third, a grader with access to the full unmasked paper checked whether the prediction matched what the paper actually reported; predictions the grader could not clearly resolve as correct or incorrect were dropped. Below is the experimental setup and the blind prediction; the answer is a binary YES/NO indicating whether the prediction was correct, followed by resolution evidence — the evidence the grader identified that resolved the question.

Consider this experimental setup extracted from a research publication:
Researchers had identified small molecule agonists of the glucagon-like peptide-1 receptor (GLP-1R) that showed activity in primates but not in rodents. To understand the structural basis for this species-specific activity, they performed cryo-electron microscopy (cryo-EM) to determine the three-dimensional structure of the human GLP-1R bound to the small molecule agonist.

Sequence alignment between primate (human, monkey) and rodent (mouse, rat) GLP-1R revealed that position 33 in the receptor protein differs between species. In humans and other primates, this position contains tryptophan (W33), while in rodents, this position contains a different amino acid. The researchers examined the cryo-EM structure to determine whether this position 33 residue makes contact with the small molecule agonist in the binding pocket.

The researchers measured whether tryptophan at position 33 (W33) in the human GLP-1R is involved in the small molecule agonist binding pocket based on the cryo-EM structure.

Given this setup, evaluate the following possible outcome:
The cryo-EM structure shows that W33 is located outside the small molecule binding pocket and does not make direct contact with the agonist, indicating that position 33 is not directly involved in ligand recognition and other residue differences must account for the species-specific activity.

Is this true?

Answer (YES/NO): NO